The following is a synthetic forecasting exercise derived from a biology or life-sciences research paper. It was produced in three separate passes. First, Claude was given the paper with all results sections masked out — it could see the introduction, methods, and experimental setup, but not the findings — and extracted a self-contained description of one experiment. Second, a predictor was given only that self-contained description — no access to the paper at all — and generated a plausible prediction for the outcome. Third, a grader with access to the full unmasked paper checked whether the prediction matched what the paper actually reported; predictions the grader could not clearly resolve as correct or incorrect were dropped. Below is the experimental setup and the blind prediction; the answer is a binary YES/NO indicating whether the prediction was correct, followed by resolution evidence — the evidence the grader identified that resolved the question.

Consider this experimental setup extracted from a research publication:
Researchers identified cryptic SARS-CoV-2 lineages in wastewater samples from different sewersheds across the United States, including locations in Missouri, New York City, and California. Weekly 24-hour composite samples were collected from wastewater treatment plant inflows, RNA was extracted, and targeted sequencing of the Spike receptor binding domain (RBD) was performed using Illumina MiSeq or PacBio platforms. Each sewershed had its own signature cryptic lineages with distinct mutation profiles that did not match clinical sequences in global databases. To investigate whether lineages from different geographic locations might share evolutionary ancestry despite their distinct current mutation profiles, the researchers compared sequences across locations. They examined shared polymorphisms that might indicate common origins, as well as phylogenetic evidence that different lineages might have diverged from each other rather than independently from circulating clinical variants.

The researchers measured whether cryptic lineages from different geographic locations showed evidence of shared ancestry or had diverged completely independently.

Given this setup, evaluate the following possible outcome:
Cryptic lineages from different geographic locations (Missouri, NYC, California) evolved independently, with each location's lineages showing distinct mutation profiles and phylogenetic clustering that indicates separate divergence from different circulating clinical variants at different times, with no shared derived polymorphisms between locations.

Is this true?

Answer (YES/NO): NO